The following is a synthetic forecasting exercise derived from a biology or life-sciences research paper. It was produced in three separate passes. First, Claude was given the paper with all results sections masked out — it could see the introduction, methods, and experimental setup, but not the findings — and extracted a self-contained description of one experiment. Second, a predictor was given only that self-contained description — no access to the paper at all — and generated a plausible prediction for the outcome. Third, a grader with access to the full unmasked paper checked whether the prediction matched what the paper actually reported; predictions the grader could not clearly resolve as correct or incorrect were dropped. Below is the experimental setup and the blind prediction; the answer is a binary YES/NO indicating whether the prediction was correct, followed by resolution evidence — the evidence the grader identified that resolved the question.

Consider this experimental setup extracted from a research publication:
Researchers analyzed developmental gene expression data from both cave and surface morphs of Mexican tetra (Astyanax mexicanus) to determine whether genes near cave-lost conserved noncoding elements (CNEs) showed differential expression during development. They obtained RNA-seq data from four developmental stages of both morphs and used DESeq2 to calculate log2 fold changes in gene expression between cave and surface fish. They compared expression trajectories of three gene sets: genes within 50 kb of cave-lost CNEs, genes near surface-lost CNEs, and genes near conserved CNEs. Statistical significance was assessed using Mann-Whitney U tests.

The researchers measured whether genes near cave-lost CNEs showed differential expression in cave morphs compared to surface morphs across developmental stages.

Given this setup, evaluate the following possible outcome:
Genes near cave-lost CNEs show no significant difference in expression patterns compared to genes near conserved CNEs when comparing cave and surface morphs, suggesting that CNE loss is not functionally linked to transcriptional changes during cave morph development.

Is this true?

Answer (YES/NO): NO